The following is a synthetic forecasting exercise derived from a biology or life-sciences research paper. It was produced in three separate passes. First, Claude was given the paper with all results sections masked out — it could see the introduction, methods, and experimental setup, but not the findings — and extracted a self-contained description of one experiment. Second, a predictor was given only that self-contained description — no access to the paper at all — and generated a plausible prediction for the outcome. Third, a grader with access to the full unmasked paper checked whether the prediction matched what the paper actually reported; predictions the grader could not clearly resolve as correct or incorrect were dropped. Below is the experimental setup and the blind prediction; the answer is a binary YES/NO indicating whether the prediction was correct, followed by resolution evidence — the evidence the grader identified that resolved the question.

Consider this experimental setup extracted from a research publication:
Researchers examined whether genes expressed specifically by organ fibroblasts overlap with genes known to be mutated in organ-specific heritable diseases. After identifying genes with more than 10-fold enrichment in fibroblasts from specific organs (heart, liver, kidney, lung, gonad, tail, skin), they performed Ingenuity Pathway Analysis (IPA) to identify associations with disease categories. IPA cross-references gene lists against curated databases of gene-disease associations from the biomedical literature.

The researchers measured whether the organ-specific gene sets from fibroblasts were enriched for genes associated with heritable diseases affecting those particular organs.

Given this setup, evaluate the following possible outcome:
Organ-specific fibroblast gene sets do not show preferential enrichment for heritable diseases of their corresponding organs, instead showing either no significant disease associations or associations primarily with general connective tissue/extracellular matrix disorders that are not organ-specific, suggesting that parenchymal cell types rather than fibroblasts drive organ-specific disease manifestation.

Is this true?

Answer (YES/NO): NO